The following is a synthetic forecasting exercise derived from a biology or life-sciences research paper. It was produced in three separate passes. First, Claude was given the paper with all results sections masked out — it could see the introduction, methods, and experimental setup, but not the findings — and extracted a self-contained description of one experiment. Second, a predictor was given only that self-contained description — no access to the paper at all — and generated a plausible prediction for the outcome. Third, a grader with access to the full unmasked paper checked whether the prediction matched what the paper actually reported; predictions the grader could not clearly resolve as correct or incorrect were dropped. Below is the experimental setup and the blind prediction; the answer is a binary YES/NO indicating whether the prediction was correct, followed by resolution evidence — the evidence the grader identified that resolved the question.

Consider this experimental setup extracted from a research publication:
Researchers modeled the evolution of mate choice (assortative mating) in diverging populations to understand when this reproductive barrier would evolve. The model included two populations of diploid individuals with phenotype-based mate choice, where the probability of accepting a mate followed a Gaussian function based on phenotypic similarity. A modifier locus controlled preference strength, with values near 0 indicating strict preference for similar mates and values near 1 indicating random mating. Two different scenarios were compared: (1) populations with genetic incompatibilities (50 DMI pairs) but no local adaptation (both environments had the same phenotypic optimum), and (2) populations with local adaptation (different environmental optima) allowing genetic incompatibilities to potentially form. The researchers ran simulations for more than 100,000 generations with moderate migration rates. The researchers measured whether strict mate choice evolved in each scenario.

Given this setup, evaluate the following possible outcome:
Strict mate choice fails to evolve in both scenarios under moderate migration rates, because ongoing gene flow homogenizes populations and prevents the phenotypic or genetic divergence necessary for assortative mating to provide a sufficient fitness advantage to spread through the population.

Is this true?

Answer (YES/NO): NO